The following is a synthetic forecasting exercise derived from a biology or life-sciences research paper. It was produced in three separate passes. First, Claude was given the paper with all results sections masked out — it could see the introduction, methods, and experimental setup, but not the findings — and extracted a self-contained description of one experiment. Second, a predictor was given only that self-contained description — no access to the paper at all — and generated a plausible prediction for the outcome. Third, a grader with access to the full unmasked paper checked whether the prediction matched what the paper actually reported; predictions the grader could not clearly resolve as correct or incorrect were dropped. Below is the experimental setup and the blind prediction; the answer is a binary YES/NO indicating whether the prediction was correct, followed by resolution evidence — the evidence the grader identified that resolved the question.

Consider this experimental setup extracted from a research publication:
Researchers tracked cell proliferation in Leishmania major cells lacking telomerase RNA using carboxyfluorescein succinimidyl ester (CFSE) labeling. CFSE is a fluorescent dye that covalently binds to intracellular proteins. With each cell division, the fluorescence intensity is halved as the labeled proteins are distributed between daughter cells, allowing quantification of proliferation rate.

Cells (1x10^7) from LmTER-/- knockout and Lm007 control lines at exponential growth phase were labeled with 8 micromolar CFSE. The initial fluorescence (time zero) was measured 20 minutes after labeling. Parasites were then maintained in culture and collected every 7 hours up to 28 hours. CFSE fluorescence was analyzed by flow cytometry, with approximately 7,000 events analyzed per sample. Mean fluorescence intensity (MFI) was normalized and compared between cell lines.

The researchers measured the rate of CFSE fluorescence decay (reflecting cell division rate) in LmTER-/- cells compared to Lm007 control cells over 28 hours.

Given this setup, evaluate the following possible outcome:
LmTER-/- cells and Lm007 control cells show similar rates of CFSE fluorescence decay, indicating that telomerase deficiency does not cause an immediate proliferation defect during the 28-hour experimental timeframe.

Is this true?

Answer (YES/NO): NO